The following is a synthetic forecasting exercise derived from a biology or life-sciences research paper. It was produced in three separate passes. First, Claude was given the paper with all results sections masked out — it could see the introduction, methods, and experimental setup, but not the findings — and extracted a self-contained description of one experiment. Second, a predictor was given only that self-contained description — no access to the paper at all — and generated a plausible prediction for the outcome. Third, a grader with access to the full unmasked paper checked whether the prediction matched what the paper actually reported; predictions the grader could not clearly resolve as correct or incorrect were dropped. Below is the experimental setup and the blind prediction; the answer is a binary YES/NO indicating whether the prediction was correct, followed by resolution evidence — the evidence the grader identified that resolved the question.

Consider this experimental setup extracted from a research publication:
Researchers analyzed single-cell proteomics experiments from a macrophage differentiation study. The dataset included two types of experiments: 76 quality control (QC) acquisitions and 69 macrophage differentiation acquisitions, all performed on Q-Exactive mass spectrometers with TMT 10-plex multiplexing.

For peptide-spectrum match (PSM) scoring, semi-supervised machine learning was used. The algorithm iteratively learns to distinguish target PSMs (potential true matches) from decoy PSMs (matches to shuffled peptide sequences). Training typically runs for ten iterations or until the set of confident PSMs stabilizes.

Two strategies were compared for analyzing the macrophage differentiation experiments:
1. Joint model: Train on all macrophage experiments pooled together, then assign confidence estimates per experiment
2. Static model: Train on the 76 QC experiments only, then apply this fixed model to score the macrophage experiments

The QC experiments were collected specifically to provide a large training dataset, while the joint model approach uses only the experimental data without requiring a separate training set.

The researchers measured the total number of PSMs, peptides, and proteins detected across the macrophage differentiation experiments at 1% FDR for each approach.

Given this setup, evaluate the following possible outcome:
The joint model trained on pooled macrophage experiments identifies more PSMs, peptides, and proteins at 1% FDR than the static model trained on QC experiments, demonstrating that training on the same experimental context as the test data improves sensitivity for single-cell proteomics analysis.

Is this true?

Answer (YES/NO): NO